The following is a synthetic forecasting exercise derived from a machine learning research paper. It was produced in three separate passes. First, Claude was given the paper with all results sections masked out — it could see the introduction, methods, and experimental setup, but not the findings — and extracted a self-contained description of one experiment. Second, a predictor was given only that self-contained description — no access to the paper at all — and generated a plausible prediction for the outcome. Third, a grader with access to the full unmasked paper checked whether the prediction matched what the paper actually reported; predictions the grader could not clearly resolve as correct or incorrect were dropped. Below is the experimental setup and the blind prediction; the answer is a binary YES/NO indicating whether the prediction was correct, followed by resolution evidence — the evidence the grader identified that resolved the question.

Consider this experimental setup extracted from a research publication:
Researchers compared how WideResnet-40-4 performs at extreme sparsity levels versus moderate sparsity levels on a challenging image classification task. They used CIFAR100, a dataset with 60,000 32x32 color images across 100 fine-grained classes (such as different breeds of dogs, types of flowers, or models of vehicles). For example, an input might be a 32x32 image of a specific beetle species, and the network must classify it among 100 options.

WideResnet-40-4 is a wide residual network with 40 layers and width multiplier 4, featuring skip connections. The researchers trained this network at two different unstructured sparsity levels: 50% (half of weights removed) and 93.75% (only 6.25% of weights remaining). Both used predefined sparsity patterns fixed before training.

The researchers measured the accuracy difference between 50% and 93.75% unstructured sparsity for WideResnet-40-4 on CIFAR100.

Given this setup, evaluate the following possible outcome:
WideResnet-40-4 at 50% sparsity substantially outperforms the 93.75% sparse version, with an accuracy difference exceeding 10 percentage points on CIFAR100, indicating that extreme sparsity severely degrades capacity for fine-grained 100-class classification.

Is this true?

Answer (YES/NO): NO